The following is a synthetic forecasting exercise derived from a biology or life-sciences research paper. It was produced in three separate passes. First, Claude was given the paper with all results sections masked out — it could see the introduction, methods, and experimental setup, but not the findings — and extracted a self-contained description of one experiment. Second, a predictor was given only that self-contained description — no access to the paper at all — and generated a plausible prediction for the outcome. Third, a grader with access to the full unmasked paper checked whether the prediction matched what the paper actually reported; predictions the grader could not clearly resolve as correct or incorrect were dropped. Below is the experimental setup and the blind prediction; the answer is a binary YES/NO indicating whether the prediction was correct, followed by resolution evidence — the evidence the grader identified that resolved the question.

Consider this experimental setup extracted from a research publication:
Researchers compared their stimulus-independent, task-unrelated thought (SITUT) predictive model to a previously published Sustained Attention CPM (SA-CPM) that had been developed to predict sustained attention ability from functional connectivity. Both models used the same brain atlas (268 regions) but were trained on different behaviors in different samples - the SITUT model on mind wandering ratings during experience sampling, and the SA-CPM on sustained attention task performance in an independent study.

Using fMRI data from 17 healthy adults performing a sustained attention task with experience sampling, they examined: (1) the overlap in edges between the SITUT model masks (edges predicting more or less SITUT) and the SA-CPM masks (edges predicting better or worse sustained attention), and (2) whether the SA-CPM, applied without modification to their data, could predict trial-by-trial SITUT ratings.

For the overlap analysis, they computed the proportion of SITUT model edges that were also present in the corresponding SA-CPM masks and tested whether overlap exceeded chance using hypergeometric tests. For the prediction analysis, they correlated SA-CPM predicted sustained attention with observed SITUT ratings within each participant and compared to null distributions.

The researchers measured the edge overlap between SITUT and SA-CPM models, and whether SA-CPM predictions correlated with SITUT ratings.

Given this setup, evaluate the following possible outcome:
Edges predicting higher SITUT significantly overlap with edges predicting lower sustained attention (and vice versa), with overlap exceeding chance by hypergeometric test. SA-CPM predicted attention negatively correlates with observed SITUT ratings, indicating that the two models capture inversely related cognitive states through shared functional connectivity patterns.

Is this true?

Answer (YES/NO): NO